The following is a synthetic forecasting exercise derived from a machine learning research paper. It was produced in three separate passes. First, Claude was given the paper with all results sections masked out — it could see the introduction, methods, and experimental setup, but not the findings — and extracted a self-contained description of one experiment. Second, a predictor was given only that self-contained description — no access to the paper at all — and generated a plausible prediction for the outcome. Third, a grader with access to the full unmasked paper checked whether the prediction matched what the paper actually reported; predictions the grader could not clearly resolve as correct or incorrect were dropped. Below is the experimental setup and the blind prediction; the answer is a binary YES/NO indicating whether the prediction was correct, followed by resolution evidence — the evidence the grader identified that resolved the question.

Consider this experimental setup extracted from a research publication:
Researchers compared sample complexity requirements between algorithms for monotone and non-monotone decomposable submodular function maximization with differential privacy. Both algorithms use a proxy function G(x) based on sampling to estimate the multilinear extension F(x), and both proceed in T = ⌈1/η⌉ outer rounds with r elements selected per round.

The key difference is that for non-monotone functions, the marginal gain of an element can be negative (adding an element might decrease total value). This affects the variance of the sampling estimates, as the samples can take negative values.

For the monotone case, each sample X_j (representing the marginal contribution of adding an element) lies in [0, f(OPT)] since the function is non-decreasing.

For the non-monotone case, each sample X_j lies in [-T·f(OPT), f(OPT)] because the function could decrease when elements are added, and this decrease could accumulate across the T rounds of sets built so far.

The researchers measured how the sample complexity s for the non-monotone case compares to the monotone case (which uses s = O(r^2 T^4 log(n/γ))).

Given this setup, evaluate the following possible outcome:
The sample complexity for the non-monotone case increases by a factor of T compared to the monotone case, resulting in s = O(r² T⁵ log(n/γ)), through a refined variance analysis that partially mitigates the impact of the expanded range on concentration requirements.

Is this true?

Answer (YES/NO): NO